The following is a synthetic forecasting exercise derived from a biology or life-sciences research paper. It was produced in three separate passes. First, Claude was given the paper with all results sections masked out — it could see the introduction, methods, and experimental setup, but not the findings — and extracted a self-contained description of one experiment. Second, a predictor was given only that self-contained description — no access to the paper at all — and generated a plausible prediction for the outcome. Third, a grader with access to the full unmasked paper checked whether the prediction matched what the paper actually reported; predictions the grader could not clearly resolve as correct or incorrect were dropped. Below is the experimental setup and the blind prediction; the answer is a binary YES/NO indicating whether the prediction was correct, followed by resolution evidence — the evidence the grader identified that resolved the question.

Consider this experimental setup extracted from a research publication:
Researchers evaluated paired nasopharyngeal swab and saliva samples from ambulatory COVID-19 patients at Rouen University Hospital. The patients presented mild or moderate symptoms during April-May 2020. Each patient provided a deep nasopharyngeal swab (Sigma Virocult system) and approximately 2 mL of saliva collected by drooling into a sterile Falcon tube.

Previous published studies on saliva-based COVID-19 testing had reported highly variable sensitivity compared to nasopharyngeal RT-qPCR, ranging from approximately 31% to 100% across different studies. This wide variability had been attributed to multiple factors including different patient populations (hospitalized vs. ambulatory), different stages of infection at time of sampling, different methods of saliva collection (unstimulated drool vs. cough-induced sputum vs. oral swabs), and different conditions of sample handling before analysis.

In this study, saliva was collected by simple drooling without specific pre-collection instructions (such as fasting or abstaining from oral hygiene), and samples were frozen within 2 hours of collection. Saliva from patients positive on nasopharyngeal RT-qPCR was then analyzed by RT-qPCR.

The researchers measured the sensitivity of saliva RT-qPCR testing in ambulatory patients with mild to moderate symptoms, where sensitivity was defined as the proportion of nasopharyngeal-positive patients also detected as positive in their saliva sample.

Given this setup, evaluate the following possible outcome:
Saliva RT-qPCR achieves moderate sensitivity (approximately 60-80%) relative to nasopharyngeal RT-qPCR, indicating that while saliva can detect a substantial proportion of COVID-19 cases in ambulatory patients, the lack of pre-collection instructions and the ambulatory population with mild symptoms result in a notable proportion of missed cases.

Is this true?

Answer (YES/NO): YES